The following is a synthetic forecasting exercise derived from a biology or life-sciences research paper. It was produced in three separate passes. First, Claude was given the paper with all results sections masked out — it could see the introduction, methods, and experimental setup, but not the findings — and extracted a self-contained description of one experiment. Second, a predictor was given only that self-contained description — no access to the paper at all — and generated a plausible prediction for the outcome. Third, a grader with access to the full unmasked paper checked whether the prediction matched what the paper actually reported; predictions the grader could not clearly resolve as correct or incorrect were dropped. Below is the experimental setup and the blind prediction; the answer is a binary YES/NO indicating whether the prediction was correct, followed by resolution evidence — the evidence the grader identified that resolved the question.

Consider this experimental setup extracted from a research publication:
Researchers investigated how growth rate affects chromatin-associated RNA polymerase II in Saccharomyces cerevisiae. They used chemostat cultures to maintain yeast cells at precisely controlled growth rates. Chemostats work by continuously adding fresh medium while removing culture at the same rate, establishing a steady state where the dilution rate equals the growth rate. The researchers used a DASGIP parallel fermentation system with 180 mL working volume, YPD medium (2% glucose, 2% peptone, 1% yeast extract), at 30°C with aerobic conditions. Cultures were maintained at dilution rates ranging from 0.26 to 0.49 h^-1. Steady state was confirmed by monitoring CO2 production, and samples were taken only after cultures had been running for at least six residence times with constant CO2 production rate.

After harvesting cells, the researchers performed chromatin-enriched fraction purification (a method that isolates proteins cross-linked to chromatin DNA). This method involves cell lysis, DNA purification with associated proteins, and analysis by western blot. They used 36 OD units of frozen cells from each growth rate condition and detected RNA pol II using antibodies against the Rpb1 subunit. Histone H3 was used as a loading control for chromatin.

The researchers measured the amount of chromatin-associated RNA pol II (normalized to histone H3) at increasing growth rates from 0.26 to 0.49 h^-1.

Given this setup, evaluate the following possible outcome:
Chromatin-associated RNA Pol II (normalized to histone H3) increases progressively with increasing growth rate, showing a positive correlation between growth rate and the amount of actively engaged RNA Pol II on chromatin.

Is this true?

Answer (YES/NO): YES